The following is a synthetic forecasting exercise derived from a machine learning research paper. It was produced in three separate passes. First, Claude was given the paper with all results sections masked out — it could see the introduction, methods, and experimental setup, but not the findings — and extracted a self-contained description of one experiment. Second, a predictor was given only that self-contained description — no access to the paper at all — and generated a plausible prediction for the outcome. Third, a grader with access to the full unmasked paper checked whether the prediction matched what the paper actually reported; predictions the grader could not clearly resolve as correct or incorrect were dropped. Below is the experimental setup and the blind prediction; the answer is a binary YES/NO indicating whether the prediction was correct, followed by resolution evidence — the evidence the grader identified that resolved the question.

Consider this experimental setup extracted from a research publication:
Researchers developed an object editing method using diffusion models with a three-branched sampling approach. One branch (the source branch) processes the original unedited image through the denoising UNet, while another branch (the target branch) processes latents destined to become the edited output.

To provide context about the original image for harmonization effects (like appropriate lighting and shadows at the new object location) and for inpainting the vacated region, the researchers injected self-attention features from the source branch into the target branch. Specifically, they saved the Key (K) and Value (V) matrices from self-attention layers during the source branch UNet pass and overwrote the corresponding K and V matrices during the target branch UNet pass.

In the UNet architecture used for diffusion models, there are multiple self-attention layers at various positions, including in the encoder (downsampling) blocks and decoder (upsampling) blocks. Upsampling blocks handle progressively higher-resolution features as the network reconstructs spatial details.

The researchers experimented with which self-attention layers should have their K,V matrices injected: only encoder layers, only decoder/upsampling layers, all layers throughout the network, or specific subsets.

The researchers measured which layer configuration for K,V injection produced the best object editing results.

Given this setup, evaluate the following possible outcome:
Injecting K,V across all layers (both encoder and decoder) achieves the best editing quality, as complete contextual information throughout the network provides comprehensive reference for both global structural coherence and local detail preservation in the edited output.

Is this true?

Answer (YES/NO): NO